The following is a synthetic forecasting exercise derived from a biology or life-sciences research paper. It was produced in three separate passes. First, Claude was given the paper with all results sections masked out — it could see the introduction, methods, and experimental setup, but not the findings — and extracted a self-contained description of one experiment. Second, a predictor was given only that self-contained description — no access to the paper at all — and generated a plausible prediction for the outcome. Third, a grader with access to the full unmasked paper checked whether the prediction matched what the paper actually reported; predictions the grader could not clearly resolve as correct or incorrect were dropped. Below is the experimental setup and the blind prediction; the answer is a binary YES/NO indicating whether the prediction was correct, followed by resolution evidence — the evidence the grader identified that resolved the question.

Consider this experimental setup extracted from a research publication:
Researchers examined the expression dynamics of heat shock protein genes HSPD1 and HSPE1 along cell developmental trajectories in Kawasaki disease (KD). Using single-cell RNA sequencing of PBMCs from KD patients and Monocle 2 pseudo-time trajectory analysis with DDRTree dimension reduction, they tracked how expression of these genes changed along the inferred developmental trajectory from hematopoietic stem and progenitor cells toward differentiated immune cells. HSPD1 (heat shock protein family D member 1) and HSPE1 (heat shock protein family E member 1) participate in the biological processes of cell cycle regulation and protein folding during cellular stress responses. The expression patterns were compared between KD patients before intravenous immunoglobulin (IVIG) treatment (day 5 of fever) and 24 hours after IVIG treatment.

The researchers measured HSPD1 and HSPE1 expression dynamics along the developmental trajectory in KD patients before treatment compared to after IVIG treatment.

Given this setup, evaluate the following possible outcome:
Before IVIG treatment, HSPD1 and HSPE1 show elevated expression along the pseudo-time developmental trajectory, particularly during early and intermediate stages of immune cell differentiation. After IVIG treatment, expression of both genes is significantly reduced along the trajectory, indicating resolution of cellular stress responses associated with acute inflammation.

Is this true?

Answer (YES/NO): YES